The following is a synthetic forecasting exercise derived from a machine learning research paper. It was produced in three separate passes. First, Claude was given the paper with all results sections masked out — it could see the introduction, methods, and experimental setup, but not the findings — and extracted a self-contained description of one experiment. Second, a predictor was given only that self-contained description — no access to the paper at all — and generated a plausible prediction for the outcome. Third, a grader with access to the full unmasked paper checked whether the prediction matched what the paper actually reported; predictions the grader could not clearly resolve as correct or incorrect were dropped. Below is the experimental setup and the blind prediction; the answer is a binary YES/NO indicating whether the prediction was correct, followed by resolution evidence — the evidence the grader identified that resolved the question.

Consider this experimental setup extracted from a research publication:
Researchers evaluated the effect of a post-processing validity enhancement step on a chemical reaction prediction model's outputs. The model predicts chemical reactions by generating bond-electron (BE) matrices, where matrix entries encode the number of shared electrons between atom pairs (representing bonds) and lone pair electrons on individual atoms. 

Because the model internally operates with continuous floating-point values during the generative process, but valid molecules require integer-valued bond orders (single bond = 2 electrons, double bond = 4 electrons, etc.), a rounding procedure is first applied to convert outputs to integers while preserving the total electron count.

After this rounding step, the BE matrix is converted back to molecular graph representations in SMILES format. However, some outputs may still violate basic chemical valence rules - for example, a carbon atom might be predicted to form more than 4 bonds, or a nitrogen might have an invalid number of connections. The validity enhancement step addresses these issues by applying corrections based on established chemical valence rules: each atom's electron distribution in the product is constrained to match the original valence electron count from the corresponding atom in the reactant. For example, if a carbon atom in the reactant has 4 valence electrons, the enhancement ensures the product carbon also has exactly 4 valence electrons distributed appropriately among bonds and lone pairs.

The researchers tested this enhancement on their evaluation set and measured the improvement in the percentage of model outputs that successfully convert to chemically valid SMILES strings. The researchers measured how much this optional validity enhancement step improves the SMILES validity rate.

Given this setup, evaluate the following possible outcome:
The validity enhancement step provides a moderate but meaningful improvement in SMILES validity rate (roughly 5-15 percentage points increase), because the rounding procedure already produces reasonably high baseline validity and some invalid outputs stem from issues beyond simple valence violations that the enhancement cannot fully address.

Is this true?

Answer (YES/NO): NO